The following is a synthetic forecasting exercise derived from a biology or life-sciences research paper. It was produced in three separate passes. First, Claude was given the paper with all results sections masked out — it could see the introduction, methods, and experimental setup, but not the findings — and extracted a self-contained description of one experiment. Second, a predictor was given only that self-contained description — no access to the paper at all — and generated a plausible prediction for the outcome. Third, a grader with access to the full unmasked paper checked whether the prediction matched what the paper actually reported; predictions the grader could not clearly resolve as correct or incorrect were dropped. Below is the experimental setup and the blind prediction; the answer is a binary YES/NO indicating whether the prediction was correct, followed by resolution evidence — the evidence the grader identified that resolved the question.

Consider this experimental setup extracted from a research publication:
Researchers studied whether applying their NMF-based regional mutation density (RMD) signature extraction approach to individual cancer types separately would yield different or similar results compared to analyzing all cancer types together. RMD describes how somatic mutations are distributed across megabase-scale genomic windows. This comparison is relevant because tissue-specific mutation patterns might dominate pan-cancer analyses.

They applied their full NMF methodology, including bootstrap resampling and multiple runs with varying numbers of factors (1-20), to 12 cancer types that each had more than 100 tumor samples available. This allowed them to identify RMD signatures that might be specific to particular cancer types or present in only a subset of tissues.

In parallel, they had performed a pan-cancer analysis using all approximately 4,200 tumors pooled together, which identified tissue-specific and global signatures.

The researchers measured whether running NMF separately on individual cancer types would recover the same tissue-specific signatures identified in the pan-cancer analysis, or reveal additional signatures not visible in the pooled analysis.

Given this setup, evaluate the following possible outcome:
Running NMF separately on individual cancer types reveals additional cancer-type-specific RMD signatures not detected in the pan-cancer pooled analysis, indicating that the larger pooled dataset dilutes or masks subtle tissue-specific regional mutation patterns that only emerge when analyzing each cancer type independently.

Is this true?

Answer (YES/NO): NO